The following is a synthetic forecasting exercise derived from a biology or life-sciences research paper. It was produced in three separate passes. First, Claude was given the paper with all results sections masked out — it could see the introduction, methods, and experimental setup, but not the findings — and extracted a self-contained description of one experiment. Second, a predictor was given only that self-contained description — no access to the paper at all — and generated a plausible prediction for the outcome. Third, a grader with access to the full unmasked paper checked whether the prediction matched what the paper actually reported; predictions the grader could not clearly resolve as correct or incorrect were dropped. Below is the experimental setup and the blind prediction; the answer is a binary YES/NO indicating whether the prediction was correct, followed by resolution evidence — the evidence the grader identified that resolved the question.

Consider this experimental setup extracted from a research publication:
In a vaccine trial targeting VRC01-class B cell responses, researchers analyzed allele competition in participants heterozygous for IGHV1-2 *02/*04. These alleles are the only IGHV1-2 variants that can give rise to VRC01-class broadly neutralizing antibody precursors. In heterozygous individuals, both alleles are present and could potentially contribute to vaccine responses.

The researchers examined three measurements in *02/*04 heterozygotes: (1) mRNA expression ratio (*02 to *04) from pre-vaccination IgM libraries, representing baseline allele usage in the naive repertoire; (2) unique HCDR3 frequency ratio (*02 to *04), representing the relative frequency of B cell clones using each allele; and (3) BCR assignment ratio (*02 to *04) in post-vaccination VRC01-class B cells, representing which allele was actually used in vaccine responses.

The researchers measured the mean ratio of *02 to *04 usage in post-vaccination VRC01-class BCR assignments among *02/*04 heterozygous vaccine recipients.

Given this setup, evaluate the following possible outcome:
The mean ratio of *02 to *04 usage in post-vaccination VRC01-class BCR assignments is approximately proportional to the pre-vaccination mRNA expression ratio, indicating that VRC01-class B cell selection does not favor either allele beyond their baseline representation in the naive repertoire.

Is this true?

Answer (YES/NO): NO